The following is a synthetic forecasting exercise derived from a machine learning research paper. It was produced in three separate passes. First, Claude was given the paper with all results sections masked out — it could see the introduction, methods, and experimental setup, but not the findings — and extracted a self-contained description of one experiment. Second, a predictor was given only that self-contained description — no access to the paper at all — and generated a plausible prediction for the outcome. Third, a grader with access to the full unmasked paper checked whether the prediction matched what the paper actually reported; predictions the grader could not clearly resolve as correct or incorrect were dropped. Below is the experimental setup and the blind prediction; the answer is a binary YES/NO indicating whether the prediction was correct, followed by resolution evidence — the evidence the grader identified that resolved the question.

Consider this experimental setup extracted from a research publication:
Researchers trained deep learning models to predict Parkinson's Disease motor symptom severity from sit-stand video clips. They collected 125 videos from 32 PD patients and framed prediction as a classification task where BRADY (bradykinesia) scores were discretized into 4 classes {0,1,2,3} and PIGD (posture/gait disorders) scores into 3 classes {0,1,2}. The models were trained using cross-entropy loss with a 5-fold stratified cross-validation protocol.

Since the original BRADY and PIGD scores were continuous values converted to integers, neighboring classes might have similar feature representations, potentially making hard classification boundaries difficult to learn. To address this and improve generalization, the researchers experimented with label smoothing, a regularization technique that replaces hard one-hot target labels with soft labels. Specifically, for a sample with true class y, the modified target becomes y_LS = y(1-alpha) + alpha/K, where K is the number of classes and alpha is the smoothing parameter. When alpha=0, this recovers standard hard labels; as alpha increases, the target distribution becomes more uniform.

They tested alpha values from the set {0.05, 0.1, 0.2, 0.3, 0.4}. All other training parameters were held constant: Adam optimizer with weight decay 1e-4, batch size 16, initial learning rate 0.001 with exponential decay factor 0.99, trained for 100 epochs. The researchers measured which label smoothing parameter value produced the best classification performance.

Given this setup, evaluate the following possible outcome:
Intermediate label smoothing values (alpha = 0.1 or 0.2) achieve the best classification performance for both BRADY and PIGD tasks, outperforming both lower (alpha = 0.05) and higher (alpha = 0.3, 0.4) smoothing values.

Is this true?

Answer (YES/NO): YES